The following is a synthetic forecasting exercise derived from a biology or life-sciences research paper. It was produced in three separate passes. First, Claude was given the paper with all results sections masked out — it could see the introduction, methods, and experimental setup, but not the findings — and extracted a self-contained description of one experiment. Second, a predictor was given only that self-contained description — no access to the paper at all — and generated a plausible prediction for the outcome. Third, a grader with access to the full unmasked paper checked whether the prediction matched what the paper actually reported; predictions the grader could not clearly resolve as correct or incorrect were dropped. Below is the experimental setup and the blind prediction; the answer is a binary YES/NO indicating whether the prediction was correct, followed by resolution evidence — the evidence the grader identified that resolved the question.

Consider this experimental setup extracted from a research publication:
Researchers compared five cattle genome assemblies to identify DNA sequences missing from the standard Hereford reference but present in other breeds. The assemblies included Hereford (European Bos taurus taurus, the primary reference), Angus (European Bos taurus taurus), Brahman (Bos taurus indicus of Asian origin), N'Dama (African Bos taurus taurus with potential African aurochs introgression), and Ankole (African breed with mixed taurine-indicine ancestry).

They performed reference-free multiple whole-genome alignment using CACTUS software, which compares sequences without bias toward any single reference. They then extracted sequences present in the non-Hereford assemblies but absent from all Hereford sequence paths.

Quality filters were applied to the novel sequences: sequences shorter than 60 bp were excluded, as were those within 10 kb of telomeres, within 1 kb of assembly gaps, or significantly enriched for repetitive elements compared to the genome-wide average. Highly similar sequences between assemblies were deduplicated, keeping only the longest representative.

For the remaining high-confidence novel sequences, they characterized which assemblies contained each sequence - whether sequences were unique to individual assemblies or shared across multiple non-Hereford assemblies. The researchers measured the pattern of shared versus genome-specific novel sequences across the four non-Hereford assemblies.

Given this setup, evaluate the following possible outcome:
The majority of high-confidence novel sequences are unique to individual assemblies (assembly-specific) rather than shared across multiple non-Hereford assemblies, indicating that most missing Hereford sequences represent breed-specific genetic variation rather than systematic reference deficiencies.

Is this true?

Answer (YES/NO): NO